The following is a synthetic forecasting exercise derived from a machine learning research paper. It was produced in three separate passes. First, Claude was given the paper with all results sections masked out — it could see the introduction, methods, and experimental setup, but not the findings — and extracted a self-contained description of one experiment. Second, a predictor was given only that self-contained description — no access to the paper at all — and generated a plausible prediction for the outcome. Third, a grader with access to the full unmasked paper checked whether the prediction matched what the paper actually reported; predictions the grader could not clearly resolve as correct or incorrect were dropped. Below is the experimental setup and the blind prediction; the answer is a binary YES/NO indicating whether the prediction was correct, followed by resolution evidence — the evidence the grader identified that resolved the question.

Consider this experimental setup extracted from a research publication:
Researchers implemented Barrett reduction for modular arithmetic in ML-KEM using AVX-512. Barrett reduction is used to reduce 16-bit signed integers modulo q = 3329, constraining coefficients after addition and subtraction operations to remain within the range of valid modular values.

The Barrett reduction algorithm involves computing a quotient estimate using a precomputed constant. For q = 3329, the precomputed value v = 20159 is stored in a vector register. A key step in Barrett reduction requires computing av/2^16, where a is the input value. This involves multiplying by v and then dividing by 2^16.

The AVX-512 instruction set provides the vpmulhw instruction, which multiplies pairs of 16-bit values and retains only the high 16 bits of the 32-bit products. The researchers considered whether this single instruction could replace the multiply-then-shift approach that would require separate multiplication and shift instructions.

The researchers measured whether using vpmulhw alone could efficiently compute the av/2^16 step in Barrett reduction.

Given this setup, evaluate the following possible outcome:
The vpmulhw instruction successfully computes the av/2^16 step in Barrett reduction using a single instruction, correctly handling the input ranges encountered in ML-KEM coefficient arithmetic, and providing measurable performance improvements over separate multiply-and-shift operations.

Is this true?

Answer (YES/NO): YES